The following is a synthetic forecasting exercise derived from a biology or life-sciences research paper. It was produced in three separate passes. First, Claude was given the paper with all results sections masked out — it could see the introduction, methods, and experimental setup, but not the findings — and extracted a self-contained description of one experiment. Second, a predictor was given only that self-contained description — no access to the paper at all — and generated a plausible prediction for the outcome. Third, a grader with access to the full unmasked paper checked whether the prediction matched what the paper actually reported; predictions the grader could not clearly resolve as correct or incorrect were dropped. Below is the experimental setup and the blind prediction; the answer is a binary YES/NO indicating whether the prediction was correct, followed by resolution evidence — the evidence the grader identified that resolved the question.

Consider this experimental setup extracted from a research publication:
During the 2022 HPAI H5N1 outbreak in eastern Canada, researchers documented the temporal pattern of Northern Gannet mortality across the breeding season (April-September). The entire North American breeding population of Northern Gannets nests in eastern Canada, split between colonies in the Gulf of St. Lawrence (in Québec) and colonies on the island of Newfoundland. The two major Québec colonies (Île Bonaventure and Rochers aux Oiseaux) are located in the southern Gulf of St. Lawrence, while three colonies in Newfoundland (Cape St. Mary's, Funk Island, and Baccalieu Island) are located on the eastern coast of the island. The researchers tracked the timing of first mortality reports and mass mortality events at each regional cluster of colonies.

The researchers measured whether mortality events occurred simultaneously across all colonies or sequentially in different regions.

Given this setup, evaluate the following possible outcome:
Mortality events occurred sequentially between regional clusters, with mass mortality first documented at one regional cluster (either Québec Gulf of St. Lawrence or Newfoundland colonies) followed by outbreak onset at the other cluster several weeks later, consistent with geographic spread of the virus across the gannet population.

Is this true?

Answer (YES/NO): YES